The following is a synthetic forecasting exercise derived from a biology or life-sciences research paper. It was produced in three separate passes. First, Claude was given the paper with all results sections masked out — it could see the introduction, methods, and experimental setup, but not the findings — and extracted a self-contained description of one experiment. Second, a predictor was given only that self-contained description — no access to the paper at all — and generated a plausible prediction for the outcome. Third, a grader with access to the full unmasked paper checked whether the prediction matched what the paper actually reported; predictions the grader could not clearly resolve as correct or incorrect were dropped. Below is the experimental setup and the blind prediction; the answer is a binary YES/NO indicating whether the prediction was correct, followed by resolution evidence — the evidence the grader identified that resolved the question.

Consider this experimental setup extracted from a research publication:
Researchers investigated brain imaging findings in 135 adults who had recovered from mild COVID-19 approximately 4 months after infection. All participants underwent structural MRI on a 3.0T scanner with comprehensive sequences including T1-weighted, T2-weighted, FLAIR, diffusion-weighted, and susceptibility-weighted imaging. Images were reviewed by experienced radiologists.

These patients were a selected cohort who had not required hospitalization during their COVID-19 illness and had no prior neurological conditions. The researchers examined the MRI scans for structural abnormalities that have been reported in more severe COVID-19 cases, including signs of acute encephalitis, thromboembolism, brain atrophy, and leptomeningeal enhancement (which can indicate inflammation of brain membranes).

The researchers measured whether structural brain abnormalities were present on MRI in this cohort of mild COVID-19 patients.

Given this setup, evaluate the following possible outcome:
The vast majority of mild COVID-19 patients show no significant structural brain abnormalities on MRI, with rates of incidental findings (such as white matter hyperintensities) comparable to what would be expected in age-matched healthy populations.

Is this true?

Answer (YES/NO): YES